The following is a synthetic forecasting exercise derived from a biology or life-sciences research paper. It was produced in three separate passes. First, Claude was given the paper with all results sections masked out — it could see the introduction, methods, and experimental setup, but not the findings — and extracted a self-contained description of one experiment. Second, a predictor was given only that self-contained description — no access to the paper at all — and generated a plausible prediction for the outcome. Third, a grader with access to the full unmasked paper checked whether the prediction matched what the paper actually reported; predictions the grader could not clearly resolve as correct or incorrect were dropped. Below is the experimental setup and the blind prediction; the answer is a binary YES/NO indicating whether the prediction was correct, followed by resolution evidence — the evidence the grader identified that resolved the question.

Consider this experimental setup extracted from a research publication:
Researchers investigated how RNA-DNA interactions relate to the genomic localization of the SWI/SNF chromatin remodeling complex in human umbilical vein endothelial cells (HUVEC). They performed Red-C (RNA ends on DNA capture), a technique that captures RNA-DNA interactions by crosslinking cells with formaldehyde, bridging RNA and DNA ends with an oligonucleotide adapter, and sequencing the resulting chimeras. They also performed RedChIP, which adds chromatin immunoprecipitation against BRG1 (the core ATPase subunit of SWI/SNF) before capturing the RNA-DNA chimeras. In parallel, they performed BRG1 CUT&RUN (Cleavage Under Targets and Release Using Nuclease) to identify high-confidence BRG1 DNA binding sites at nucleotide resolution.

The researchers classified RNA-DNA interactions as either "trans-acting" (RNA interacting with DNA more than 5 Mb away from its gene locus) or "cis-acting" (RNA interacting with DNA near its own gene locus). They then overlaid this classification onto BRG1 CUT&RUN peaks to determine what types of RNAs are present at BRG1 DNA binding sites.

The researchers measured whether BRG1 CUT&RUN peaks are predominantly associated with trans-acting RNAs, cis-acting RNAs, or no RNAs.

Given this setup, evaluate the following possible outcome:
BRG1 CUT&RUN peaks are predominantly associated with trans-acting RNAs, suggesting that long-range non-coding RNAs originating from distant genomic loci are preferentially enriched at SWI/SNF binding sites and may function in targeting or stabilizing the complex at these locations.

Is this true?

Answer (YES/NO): YES